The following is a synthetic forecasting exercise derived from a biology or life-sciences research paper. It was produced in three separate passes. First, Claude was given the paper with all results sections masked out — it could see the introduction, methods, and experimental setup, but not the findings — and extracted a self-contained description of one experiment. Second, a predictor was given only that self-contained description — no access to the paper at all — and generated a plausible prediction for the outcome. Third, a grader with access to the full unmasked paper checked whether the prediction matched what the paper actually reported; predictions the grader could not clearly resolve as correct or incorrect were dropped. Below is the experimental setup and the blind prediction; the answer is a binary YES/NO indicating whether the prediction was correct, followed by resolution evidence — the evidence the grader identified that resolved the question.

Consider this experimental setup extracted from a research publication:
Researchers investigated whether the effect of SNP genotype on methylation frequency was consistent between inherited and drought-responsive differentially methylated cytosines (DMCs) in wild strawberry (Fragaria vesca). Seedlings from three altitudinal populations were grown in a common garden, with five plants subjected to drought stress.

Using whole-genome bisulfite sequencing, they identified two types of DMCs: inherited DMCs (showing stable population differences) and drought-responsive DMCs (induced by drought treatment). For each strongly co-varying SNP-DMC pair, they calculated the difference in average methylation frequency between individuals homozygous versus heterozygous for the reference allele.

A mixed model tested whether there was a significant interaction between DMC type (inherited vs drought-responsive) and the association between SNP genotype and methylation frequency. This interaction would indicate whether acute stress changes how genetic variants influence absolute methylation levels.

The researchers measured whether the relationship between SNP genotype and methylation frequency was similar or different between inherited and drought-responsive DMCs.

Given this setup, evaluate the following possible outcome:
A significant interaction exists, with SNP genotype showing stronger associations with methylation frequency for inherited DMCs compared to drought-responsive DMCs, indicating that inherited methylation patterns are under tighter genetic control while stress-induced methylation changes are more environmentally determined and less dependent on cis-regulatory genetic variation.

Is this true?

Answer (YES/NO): NO